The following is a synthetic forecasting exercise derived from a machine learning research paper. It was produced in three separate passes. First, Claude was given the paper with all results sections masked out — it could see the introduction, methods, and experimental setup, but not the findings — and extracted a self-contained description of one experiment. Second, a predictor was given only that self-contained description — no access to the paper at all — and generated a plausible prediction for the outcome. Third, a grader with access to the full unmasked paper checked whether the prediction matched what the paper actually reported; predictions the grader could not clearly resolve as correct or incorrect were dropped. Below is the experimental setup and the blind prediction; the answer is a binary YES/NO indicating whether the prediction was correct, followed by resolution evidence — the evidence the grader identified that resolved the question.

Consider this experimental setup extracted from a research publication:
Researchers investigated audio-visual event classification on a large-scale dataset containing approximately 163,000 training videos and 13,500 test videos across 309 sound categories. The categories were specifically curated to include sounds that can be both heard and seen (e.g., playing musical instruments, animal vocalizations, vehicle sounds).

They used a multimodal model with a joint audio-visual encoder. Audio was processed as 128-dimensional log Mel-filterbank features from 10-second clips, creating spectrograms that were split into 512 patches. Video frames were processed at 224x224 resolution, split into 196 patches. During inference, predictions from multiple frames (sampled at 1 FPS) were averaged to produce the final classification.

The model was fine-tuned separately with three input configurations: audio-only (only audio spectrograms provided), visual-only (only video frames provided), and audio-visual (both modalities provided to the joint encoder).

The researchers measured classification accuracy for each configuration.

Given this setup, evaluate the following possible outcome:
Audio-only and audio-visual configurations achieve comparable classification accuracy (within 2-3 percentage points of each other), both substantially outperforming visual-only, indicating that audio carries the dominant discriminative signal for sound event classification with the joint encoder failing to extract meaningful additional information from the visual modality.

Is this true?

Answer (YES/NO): NO